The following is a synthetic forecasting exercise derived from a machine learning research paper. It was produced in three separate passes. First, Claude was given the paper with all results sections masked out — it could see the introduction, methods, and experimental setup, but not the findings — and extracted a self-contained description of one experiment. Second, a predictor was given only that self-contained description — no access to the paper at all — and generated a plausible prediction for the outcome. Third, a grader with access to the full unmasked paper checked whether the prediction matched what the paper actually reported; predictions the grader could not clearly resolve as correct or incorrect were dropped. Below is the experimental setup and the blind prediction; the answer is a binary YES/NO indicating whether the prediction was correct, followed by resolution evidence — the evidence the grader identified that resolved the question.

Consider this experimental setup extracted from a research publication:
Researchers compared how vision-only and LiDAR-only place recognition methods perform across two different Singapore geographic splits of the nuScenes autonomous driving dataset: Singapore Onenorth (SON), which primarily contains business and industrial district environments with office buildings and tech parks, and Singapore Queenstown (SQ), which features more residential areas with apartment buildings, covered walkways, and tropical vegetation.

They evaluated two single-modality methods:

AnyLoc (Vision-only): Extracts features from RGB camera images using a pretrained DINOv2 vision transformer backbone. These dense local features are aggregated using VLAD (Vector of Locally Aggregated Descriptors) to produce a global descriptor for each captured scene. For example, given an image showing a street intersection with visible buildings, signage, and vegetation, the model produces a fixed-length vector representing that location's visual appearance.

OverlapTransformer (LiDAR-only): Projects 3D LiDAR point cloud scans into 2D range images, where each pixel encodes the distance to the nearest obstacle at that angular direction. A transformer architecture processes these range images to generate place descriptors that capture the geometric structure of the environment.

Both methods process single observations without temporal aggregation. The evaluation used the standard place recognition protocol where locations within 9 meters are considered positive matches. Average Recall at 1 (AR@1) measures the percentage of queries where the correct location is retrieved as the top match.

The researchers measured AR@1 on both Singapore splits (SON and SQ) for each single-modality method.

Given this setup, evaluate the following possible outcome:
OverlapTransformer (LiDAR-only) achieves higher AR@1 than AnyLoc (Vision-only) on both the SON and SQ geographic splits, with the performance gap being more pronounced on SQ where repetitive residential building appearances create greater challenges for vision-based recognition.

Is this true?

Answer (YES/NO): NO